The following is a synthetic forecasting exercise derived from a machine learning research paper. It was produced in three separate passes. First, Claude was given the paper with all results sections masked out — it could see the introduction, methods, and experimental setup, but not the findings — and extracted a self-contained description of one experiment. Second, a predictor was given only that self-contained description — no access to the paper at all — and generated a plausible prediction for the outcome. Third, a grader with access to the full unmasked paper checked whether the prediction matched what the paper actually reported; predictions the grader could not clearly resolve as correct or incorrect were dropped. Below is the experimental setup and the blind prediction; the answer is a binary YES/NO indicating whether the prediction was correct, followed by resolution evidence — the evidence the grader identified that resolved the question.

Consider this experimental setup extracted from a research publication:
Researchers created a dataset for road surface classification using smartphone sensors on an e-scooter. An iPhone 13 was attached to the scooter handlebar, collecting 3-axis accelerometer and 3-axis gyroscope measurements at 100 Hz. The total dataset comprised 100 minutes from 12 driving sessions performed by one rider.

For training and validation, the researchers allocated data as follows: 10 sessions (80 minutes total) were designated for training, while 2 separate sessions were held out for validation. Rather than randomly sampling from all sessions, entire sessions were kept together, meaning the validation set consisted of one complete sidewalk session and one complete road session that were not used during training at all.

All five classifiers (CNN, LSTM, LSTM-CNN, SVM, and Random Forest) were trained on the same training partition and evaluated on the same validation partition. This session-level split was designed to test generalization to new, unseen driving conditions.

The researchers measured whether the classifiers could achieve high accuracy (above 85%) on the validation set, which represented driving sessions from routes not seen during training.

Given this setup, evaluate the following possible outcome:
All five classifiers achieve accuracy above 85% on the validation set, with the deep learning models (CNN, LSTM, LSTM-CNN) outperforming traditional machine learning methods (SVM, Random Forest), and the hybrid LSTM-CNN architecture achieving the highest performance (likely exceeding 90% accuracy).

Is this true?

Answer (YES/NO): NO